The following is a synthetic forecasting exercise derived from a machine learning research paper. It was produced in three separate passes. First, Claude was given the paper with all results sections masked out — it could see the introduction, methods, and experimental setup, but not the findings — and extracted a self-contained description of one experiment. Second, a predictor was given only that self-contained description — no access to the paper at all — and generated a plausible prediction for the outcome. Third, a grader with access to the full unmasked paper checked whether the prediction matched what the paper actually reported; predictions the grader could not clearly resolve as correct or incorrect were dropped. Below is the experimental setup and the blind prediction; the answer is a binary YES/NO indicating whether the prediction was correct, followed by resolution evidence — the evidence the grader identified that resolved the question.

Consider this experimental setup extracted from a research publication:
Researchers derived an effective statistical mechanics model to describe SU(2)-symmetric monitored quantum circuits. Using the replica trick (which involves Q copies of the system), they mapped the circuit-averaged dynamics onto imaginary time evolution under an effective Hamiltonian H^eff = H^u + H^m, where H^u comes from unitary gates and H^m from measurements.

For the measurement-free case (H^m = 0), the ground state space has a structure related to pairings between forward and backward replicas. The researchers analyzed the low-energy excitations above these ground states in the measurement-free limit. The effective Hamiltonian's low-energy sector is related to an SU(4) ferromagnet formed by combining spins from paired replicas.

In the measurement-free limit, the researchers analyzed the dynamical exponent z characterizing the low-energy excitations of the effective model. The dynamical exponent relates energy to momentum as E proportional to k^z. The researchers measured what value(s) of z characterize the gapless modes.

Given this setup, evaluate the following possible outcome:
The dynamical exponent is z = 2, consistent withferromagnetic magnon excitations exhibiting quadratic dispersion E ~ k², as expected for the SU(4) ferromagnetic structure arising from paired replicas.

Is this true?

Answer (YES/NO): YES